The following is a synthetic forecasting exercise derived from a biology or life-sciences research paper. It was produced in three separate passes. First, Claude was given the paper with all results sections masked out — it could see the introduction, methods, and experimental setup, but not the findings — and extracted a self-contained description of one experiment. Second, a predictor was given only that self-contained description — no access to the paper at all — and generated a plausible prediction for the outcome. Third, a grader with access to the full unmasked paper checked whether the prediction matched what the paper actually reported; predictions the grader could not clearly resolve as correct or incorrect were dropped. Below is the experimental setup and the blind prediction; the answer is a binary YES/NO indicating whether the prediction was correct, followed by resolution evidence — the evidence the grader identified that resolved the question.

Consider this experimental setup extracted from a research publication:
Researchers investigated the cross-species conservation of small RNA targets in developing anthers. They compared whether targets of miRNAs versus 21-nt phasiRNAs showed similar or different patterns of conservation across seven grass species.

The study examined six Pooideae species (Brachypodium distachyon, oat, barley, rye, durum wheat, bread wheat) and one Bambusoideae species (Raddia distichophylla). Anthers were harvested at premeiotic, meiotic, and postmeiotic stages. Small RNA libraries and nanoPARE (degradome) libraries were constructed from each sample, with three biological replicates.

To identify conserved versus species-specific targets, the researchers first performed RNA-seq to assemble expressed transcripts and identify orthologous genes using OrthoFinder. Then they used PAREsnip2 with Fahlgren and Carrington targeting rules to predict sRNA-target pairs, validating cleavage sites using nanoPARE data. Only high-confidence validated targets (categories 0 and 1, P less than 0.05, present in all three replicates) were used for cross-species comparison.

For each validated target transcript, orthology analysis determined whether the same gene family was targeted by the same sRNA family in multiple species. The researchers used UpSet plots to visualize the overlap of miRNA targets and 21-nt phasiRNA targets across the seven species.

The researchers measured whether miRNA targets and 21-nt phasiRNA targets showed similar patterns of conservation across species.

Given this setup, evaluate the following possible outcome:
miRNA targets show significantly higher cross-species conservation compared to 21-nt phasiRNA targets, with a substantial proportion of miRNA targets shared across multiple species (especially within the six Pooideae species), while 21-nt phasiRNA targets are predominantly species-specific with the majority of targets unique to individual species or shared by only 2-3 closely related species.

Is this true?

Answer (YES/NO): NO